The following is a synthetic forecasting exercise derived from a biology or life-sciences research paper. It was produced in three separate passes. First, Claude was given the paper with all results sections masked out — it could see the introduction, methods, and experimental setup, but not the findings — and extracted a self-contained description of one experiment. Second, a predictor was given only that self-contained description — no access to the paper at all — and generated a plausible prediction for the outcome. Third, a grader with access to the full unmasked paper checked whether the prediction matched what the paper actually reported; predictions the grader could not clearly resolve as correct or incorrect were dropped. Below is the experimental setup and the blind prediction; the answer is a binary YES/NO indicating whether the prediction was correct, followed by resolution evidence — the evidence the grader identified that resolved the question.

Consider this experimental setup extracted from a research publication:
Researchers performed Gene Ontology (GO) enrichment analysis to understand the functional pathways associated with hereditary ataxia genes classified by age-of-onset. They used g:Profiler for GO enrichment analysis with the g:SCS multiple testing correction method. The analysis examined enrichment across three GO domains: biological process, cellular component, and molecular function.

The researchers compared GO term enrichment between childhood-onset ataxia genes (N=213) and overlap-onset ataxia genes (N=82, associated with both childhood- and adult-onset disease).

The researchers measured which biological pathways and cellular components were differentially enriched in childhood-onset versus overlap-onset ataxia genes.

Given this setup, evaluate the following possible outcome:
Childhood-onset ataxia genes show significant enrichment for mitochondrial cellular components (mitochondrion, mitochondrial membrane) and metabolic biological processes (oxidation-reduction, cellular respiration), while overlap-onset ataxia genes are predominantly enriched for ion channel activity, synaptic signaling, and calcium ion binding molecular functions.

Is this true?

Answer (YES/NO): NO